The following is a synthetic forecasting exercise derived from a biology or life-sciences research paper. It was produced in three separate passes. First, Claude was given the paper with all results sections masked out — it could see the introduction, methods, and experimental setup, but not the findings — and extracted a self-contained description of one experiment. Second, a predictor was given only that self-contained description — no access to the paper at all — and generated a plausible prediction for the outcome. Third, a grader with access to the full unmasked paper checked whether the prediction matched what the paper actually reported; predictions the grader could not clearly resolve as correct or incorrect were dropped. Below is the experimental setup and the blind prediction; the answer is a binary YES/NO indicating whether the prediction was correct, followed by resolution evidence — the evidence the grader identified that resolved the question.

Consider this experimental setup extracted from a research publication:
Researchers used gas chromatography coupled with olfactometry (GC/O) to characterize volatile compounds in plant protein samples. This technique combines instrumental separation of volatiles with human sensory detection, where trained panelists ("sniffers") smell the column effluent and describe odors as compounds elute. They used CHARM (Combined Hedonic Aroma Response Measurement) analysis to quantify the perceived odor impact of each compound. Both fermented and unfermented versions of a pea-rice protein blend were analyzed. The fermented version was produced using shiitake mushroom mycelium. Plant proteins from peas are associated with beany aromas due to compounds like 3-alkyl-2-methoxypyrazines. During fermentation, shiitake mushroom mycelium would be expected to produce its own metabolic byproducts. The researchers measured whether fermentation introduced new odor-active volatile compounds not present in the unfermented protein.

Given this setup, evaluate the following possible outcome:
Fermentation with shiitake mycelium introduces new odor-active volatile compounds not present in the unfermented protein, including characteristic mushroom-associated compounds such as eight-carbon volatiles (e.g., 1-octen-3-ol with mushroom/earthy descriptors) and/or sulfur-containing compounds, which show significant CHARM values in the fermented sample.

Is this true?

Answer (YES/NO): NO